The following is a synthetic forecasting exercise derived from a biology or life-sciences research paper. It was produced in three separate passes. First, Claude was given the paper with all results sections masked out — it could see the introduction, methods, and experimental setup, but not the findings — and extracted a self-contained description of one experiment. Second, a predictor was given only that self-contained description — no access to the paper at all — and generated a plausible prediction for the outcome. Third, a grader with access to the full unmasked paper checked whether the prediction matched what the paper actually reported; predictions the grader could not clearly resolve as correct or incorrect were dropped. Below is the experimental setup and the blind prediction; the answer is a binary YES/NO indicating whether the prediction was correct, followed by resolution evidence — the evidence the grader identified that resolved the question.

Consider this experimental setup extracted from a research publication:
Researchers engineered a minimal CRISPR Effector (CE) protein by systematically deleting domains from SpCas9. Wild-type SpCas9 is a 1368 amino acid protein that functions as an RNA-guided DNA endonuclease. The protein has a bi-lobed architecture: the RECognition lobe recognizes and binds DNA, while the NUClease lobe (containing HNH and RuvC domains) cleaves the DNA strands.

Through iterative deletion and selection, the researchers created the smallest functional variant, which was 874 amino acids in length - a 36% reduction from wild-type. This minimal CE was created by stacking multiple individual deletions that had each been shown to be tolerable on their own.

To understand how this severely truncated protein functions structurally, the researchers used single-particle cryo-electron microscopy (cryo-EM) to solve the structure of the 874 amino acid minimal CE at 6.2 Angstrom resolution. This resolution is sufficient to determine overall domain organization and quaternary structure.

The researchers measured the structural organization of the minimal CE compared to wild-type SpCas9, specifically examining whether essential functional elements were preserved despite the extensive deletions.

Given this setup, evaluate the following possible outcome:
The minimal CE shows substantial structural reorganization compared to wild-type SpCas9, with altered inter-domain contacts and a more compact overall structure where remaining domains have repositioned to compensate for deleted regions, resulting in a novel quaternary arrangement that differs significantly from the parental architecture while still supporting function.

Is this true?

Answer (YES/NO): NO